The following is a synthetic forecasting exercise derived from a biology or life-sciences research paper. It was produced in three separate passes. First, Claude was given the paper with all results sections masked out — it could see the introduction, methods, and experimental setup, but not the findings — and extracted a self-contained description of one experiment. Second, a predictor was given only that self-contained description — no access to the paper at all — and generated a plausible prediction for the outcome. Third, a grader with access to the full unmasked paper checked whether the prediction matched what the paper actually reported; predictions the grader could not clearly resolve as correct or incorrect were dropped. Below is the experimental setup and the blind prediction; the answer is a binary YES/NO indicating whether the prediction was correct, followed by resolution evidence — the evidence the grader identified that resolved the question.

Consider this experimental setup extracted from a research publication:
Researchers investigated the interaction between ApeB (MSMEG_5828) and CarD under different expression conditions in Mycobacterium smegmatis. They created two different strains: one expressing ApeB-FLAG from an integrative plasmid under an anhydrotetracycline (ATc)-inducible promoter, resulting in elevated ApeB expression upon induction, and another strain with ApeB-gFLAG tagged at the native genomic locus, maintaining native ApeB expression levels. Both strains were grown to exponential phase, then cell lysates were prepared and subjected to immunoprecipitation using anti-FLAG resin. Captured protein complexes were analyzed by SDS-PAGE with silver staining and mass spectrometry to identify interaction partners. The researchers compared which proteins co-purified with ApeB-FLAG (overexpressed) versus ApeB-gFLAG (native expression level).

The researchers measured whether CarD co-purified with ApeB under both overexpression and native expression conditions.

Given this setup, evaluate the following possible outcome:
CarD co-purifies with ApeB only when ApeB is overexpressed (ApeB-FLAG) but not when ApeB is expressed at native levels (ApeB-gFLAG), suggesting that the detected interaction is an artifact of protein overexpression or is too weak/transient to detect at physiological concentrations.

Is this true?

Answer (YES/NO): NO